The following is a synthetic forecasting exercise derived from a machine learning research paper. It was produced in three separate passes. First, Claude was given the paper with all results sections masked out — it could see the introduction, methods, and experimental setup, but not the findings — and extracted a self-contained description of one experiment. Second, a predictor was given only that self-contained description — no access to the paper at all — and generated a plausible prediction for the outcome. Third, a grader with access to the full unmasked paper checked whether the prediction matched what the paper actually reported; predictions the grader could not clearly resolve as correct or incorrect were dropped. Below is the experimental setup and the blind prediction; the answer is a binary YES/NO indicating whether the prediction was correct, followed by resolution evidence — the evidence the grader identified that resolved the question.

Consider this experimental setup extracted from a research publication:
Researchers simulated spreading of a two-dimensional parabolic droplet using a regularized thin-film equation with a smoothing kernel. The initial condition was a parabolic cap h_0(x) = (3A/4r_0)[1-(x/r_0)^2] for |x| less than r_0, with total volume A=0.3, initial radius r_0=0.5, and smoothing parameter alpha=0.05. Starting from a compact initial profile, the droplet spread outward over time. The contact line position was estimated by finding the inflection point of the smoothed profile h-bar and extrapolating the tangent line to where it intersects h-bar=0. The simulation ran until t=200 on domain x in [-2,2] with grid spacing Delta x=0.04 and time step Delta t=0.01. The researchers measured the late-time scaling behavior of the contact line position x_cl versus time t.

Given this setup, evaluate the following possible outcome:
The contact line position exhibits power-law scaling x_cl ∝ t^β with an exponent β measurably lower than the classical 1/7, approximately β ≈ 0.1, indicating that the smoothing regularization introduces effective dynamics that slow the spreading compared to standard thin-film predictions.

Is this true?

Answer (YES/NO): NO